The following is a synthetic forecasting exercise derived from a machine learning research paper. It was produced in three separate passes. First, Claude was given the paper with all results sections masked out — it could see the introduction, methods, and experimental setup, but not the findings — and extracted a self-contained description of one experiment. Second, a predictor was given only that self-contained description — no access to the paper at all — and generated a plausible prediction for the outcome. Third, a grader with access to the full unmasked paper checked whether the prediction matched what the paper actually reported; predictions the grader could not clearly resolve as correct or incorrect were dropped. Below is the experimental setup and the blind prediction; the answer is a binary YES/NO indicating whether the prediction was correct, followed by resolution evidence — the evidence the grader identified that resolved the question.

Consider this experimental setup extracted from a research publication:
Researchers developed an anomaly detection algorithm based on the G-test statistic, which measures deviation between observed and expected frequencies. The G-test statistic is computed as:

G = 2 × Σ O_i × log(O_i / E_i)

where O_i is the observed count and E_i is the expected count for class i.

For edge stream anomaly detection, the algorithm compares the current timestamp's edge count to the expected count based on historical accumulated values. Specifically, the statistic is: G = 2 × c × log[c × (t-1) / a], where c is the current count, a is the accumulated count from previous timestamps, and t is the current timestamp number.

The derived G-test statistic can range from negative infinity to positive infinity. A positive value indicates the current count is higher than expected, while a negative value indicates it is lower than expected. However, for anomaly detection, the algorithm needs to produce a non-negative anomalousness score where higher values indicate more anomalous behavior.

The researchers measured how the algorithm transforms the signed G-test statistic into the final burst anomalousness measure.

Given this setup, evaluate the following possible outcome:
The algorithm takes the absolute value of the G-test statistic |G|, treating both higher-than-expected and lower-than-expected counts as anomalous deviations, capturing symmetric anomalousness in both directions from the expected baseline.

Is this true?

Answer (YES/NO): YES